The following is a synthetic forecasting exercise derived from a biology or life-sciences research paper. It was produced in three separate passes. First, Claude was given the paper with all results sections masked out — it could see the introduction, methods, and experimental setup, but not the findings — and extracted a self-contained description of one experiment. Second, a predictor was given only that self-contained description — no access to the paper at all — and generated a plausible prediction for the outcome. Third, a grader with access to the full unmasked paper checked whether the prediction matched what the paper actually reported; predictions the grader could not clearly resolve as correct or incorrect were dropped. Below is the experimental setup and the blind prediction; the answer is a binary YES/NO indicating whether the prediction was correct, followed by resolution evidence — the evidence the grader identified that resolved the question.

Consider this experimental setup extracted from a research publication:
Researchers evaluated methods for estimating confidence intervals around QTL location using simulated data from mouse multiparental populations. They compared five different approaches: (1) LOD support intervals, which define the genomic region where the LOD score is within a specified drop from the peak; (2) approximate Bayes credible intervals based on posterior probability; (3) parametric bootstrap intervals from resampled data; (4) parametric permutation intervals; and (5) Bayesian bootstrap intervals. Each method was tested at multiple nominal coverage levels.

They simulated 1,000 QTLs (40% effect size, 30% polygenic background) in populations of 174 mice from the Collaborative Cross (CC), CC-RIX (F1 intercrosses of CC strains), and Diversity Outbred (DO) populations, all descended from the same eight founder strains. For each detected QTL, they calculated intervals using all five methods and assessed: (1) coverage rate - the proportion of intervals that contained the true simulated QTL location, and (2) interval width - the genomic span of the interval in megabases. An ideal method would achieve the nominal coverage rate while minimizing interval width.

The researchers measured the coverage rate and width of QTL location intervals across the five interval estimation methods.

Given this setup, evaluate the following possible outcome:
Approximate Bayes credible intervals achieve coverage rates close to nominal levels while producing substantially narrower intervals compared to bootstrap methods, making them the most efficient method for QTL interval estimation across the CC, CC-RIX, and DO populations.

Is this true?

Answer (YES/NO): NO